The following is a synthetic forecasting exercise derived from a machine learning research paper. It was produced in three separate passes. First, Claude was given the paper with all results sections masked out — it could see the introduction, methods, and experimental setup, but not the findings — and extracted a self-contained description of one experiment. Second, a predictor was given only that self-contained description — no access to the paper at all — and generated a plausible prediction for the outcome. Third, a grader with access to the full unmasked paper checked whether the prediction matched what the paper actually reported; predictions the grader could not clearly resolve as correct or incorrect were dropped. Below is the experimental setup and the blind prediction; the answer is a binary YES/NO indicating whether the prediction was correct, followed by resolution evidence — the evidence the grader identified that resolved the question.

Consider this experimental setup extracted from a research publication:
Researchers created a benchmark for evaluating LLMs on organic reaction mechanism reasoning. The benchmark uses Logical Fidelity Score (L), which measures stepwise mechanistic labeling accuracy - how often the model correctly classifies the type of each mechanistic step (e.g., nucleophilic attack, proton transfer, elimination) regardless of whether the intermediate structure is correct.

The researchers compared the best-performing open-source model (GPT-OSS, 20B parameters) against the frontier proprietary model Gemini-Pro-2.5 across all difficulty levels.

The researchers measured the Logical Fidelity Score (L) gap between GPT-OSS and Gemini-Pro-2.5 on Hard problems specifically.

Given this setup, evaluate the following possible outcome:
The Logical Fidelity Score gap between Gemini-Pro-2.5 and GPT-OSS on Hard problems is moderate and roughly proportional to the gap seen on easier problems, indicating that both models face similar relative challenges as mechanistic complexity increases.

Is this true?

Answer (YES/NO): NO